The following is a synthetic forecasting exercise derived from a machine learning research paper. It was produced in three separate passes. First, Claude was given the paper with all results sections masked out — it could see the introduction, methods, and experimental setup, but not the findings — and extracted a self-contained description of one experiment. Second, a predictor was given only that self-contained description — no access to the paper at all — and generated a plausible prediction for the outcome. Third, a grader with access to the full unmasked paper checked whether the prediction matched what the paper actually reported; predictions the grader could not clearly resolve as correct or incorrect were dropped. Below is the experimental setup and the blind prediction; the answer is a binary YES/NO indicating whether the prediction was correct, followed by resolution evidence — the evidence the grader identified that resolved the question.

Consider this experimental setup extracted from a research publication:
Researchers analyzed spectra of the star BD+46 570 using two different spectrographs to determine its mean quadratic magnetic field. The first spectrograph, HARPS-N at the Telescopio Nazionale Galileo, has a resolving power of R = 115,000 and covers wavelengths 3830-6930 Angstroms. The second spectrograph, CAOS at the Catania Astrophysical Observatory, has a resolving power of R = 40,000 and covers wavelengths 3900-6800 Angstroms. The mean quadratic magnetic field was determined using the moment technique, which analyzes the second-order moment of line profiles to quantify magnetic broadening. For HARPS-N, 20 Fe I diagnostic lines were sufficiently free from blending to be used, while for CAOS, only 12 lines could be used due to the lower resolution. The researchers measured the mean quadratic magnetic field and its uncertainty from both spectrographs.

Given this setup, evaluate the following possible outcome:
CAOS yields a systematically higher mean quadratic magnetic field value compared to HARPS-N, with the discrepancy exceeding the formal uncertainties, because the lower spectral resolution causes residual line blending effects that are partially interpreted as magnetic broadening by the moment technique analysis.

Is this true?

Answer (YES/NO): NO